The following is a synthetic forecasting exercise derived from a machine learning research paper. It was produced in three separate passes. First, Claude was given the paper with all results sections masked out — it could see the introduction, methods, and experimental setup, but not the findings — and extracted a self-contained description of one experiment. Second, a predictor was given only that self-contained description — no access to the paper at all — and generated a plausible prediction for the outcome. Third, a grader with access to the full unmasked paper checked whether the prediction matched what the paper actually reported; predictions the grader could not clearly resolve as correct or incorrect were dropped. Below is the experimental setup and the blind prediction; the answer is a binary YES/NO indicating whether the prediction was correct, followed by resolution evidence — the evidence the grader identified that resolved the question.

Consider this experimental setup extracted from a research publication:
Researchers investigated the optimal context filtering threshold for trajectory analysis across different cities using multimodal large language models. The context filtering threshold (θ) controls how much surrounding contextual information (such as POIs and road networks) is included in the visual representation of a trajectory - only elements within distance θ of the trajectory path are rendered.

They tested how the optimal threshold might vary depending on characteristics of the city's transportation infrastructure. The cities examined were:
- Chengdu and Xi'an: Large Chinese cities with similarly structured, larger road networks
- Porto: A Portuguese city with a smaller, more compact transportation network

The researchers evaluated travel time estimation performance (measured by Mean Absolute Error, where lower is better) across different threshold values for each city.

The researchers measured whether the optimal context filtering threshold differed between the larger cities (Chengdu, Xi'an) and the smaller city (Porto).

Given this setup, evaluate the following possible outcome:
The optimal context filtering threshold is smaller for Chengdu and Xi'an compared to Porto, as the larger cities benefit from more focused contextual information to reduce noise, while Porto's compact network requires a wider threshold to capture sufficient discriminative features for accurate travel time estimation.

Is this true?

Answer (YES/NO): NO